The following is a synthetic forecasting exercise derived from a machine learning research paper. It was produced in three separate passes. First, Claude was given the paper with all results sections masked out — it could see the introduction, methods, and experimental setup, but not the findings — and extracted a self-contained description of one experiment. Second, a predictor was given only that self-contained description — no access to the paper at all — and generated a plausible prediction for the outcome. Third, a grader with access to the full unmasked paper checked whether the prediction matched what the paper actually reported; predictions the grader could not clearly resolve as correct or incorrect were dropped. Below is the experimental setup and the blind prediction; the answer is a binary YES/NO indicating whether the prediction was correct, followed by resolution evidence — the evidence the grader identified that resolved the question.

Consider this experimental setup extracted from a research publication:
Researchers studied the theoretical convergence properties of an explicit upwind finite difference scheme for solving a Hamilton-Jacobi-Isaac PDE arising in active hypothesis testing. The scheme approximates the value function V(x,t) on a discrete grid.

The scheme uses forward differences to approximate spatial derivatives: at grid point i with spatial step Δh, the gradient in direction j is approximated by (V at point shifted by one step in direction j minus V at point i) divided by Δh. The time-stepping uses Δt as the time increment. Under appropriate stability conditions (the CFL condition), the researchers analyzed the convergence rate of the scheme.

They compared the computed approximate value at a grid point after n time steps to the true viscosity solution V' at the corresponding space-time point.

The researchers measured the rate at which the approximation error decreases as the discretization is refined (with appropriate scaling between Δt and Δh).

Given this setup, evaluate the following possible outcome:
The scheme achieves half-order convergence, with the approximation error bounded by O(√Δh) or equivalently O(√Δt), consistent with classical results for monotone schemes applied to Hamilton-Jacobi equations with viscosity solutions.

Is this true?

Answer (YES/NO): YES